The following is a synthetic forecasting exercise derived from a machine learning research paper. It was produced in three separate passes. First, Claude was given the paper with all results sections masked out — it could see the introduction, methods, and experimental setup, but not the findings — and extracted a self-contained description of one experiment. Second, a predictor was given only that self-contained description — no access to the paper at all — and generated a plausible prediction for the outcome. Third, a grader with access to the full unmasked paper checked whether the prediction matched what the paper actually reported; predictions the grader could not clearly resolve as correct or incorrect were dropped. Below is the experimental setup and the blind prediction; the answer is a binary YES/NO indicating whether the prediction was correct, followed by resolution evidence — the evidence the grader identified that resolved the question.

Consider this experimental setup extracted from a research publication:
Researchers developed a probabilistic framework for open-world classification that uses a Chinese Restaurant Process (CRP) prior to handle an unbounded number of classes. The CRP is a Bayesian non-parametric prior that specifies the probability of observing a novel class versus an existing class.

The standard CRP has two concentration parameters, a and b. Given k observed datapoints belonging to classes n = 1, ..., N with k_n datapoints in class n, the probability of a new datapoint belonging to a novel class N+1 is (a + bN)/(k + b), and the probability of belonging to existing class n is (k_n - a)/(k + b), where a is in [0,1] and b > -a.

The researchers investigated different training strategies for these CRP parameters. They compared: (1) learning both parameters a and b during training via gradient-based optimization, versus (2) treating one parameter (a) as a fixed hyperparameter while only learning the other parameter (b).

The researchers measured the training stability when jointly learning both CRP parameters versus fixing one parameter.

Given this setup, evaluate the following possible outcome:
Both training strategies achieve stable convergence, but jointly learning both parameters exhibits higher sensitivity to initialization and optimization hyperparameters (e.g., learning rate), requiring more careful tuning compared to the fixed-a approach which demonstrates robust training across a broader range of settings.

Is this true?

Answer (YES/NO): NO